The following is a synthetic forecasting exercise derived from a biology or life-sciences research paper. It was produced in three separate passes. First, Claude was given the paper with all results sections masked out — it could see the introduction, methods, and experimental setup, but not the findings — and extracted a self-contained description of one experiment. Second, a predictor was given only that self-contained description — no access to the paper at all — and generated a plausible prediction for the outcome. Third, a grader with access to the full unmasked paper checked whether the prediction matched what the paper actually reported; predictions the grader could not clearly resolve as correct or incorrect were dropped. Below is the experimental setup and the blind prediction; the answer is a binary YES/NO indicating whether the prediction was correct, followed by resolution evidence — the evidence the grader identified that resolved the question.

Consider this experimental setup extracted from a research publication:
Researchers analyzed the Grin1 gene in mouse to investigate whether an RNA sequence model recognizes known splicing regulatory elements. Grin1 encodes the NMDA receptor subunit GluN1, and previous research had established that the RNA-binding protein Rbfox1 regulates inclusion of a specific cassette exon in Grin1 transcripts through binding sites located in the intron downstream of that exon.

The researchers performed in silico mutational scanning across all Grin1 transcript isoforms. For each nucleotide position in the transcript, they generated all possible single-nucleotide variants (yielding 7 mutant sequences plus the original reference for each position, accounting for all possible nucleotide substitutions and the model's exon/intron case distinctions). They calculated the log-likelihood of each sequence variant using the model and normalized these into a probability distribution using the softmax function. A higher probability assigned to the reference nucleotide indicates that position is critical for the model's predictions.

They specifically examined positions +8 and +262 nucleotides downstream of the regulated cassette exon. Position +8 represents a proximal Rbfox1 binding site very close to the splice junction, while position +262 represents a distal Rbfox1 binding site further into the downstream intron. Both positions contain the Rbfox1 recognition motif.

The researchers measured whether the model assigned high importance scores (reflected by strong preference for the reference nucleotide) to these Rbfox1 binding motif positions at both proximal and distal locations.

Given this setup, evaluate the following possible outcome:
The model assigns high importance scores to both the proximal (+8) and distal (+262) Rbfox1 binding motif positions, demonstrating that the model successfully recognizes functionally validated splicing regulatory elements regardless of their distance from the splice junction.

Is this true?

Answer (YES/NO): YES